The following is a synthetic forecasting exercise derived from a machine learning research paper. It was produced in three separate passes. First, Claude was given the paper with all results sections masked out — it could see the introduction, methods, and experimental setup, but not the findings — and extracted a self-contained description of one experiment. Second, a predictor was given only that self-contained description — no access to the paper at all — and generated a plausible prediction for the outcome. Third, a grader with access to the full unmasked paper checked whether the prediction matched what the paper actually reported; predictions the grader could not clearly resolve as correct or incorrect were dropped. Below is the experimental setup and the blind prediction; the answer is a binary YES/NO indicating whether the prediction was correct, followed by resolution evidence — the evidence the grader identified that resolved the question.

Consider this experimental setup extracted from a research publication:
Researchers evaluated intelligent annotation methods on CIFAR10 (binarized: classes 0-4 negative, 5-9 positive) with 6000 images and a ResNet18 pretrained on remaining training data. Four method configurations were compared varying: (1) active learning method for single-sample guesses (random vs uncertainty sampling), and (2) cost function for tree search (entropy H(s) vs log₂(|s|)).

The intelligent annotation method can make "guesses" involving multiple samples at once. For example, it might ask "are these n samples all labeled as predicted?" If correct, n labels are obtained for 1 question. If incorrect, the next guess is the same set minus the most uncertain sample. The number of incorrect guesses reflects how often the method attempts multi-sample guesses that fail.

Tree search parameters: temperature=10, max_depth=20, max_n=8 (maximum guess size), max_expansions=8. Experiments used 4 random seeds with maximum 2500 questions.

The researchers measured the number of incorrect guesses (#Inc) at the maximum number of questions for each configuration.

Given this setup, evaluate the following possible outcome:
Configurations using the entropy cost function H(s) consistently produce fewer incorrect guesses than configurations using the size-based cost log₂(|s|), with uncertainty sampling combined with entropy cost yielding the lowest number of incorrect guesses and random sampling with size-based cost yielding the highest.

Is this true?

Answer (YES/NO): NO